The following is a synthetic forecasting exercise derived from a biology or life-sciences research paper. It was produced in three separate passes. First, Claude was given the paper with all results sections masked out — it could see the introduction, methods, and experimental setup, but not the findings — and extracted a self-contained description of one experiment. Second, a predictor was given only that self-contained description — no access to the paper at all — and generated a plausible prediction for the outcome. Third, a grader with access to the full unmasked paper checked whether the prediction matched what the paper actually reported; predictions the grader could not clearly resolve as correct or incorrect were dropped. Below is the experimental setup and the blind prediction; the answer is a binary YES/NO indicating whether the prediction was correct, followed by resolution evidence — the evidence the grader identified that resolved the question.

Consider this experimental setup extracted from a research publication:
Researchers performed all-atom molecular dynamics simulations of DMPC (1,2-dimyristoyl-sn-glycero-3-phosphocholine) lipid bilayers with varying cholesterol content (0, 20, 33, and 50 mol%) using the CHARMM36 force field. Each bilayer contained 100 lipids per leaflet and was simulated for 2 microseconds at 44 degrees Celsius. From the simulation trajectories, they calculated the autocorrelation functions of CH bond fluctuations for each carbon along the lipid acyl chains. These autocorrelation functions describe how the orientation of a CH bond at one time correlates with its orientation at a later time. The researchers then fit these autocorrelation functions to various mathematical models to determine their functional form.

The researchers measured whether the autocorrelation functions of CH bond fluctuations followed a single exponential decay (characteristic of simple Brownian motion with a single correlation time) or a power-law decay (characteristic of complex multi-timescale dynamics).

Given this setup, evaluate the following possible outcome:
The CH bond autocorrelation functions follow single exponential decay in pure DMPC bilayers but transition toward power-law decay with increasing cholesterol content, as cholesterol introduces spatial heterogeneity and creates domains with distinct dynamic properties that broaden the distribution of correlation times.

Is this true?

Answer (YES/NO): NO